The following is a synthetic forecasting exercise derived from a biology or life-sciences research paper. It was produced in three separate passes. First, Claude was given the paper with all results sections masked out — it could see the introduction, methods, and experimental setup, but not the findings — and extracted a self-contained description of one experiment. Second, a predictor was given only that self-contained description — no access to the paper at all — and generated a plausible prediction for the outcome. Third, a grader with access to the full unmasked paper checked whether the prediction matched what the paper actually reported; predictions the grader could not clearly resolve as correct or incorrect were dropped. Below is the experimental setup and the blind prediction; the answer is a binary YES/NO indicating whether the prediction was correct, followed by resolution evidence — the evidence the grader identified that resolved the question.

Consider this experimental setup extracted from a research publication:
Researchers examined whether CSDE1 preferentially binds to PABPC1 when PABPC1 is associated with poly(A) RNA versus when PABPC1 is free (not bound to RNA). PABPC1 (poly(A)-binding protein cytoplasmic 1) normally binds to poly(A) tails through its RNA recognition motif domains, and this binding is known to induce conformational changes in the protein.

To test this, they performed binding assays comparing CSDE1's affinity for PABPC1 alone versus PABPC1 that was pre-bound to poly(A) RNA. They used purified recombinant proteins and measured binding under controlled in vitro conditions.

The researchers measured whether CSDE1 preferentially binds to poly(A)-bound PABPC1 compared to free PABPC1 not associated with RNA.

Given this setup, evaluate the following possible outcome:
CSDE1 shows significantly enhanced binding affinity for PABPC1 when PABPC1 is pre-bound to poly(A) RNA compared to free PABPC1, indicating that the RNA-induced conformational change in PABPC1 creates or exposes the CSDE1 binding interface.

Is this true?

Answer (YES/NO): YES